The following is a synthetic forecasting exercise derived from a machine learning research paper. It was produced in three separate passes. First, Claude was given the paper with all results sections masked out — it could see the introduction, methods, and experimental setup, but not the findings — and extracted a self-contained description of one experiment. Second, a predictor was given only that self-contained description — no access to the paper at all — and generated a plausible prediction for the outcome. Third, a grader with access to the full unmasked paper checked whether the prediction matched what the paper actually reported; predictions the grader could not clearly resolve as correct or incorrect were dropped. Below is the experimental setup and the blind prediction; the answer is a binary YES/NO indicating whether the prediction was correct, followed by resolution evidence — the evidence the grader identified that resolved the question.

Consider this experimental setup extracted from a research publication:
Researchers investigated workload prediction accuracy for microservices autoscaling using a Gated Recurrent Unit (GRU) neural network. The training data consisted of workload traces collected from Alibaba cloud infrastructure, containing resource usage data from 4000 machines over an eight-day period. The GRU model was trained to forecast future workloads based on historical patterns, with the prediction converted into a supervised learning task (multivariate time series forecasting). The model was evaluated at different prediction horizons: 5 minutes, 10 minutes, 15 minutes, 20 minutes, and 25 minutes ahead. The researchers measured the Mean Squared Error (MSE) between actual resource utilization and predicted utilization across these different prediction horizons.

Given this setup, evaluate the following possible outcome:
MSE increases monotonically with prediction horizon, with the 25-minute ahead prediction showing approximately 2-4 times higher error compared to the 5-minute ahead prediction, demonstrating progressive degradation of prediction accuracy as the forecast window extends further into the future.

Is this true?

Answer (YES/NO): YES